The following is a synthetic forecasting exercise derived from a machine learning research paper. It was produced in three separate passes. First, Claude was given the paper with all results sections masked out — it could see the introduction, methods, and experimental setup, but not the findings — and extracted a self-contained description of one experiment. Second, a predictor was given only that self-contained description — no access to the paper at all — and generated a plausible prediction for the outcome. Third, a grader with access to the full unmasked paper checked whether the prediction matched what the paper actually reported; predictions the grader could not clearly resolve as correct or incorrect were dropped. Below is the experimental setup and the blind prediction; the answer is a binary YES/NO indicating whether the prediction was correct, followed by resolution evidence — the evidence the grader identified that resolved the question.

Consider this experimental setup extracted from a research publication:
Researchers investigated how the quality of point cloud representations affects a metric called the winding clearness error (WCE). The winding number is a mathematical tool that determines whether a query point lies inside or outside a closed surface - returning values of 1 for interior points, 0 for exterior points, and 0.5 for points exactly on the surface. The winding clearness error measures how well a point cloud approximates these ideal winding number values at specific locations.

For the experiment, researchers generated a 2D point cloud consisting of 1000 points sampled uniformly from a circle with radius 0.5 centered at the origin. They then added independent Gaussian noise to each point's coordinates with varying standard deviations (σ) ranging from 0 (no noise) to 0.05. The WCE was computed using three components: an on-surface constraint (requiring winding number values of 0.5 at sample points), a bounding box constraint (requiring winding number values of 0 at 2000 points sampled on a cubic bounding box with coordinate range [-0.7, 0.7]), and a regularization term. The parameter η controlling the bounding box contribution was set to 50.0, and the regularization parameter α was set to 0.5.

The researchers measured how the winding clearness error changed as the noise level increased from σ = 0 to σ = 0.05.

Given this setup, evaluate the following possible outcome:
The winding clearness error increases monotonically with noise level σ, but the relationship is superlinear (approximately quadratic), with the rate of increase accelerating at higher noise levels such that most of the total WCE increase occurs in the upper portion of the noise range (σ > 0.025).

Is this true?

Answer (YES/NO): NO